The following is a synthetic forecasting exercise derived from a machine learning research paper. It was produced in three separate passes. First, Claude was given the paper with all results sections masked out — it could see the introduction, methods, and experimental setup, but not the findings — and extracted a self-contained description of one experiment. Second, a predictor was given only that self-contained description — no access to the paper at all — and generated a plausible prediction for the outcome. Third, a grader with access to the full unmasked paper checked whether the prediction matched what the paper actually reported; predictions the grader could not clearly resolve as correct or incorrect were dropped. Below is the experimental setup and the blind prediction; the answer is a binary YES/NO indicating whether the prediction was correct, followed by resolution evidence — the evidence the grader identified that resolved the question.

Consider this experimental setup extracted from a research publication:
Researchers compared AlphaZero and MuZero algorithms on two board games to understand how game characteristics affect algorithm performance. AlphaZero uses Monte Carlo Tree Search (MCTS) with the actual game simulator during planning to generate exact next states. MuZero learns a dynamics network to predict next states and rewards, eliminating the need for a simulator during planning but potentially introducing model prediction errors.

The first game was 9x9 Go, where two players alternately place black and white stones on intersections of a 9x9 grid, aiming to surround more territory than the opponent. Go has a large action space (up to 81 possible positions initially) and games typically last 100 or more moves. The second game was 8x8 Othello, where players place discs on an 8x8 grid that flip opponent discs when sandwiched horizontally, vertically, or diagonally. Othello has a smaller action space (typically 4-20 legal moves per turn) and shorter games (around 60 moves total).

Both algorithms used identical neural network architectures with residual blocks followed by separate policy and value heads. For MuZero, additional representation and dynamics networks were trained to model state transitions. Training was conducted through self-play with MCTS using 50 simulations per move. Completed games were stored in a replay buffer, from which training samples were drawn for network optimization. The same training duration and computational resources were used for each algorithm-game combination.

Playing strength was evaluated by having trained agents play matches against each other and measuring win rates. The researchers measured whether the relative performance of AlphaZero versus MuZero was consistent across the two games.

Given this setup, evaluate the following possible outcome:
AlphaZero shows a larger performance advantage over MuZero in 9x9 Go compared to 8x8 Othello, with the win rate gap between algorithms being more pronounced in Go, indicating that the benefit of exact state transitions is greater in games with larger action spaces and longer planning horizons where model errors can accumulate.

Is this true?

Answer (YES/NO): NO